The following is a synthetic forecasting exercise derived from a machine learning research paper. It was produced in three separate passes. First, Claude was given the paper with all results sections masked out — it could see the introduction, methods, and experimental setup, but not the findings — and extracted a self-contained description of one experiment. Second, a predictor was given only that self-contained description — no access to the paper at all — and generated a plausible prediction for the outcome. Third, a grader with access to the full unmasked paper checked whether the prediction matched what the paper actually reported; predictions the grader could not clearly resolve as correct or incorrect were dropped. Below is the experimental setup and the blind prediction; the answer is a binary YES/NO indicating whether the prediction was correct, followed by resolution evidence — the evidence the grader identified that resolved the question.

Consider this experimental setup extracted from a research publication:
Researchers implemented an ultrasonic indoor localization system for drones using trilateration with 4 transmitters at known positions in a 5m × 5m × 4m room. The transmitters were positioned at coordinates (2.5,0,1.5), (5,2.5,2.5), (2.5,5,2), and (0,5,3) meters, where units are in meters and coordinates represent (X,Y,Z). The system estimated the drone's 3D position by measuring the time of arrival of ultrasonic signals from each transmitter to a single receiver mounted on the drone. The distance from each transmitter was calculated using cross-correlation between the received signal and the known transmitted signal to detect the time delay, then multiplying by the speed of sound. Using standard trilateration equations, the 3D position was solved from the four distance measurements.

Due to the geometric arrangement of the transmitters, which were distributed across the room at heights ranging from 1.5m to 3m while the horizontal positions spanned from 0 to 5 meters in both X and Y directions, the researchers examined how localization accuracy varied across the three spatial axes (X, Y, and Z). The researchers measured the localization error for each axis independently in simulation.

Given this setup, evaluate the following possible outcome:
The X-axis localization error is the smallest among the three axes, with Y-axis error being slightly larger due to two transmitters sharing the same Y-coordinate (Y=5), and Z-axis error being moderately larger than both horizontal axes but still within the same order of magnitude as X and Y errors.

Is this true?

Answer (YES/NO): NO